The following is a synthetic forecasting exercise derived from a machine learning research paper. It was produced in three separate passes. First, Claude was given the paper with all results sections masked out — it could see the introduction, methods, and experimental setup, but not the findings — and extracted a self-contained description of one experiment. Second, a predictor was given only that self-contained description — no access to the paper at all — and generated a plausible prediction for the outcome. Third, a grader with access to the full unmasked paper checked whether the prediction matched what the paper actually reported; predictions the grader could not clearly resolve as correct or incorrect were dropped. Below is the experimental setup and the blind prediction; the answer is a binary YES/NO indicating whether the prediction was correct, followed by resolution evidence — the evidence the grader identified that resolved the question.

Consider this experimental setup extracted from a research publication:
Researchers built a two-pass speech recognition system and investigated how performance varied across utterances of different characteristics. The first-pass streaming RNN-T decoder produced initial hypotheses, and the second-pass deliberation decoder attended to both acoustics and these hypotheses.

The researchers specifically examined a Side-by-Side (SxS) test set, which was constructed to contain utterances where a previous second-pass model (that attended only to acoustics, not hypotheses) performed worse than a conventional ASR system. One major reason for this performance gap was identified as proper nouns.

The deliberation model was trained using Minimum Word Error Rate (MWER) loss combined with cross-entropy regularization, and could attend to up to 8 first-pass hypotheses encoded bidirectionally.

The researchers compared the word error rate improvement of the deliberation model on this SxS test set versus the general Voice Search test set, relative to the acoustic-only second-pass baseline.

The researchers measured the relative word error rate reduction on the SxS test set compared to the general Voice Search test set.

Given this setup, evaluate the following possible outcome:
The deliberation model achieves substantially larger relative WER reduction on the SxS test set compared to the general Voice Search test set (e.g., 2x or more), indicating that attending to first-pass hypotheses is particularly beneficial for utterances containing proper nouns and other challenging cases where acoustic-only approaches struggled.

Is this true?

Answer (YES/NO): YES